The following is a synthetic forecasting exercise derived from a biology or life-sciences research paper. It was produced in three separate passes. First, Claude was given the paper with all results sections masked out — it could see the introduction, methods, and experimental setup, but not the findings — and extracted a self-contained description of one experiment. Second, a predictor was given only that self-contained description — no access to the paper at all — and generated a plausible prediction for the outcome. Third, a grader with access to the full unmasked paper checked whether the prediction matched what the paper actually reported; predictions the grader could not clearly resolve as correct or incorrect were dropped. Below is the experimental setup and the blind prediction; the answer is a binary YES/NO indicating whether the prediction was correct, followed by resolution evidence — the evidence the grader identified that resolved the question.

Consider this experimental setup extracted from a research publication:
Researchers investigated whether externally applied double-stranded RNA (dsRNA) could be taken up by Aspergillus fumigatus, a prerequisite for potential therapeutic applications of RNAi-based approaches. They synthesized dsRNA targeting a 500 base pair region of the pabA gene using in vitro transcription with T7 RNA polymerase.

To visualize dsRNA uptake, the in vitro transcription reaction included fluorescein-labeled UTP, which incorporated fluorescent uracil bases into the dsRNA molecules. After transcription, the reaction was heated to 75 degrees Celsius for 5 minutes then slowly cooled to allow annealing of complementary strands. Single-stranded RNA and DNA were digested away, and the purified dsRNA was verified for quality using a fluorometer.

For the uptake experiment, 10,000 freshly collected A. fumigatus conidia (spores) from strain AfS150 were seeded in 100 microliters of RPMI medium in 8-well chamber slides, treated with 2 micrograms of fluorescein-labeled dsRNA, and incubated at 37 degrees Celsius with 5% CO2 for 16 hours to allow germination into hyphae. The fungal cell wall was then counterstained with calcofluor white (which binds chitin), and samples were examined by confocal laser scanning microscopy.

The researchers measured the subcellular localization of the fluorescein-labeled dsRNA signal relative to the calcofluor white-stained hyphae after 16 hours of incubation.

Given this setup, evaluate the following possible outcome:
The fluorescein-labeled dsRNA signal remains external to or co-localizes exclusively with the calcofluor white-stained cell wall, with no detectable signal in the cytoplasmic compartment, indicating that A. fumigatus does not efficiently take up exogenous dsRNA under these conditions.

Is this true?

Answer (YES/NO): YES